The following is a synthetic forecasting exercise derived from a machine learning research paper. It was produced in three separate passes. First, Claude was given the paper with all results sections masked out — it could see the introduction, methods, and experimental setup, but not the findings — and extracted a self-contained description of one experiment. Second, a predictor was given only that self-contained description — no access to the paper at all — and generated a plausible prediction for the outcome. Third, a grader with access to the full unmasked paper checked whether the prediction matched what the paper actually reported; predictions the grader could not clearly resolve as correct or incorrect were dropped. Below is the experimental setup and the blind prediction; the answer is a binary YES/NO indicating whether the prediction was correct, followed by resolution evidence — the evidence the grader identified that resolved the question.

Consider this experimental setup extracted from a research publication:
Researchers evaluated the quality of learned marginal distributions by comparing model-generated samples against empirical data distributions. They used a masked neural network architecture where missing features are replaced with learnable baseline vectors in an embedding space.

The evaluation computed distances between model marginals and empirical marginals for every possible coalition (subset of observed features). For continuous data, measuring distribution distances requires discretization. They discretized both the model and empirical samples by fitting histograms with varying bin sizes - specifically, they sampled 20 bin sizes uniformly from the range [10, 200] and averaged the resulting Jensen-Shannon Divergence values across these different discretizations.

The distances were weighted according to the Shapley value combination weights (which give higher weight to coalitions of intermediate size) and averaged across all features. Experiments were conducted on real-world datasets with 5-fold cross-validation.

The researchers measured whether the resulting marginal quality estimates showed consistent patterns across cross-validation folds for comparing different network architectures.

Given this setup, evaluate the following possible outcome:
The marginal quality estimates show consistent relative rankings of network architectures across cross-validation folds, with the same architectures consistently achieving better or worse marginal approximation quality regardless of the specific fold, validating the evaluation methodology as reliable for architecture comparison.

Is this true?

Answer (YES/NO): YES